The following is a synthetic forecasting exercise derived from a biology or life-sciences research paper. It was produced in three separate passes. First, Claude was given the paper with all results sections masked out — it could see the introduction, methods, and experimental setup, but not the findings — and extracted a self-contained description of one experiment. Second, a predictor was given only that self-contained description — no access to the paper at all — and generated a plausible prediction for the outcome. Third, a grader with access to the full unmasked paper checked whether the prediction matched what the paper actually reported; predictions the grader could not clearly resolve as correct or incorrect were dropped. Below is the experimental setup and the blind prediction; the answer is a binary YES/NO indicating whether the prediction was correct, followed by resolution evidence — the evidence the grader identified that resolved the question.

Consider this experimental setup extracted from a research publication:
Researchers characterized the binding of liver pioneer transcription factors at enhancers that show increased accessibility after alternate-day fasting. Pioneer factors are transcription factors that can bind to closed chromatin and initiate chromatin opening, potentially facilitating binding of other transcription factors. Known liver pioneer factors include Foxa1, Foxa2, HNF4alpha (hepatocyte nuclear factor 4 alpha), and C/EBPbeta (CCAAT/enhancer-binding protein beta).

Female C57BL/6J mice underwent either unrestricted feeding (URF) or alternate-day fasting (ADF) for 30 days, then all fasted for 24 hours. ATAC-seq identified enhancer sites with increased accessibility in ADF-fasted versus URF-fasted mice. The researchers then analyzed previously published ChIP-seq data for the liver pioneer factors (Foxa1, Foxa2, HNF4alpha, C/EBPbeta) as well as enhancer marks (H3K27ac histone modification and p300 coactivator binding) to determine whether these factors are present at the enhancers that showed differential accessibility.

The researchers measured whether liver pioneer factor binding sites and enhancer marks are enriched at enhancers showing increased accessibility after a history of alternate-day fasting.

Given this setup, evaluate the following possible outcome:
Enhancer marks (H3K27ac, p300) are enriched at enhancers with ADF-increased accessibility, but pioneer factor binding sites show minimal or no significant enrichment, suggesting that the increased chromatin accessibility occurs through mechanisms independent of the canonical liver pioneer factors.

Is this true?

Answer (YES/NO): NO